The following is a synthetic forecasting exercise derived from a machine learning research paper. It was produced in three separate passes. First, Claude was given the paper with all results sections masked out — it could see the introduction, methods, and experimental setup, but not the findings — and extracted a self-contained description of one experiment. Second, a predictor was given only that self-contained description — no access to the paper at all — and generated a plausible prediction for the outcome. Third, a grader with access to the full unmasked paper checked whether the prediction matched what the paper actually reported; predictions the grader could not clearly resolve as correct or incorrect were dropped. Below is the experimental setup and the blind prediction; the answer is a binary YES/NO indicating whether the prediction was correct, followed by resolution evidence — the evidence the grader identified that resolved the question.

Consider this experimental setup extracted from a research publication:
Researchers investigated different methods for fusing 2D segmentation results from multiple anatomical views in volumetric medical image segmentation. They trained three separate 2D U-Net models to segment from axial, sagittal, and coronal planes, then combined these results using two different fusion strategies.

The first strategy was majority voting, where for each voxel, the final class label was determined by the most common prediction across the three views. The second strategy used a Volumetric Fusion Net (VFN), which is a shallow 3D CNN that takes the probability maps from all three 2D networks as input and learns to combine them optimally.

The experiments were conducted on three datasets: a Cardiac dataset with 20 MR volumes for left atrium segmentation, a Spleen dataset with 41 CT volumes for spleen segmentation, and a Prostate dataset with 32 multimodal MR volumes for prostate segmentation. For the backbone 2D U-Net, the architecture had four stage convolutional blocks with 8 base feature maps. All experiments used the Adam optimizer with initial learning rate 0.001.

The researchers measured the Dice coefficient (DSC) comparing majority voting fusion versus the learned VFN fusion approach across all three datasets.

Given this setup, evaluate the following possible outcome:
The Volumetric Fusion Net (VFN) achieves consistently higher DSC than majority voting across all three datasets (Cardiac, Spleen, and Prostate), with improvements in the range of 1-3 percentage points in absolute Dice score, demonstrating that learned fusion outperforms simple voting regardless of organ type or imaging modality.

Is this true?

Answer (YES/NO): NO